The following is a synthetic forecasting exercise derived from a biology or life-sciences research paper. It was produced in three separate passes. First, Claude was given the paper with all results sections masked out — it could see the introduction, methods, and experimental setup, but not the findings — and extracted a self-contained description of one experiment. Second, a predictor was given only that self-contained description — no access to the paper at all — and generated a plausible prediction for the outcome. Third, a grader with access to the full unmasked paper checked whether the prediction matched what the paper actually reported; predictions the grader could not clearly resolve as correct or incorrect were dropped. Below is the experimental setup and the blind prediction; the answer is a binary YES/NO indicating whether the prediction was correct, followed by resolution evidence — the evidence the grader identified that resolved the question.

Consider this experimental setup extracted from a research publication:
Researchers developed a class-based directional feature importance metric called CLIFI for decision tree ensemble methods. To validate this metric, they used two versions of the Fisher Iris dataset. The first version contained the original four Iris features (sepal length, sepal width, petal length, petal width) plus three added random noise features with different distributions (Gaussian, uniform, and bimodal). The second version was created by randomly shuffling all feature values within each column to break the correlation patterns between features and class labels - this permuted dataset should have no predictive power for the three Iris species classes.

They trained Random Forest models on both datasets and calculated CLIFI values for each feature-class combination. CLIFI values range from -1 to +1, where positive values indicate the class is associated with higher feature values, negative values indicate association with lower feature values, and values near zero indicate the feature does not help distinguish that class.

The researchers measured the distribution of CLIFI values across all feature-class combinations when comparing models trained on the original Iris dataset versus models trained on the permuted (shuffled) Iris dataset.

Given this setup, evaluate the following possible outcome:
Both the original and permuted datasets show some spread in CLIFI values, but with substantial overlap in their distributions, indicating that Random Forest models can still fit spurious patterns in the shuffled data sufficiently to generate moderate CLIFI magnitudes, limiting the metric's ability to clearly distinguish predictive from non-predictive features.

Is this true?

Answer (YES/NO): NO